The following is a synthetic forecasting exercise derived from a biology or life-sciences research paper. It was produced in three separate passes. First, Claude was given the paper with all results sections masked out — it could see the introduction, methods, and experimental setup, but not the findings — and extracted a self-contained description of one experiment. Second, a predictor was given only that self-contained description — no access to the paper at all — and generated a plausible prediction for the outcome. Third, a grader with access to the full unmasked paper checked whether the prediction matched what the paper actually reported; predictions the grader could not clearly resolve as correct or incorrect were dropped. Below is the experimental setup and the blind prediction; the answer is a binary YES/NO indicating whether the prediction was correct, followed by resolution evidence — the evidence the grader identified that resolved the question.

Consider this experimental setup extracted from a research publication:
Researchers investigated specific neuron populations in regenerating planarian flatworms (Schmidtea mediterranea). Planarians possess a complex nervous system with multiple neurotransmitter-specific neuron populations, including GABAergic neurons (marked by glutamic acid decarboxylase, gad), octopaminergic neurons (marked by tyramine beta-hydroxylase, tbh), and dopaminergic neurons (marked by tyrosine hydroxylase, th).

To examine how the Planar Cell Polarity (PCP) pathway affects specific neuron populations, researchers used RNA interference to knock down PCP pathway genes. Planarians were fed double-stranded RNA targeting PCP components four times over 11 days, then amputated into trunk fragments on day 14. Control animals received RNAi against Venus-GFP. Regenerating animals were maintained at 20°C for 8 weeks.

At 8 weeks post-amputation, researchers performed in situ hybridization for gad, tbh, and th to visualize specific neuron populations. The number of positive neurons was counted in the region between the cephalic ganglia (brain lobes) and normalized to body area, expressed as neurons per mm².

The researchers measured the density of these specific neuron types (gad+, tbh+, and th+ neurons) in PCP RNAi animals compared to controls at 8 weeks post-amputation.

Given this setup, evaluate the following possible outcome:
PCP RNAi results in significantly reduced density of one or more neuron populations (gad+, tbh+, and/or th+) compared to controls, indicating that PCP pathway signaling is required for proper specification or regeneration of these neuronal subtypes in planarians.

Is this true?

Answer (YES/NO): NO